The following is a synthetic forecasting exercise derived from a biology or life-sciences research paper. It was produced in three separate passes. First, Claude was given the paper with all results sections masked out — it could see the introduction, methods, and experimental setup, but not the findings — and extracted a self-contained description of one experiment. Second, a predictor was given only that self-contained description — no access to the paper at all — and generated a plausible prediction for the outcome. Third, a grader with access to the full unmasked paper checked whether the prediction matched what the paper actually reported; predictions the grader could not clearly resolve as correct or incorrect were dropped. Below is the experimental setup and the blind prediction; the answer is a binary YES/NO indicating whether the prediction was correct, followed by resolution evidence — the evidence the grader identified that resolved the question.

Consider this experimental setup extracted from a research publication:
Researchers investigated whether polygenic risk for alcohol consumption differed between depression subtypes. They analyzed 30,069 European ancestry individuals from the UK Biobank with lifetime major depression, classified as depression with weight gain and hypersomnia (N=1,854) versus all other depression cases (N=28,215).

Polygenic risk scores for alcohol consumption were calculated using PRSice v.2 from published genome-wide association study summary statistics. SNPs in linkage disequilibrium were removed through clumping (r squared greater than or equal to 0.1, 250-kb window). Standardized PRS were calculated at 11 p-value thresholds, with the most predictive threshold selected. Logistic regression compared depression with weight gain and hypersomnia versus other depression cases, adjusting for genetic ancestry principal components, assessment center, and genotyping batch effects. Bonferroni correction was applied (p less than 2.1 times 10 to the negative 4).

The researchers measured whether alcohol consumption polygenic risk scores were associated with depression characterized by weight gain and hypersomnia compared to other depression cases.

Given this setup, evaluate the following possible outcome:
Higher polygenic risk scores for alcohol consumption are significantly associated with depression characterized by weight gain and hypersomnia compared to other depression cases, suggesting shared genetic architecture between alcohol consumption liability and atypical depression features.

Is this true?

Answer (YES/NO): NO